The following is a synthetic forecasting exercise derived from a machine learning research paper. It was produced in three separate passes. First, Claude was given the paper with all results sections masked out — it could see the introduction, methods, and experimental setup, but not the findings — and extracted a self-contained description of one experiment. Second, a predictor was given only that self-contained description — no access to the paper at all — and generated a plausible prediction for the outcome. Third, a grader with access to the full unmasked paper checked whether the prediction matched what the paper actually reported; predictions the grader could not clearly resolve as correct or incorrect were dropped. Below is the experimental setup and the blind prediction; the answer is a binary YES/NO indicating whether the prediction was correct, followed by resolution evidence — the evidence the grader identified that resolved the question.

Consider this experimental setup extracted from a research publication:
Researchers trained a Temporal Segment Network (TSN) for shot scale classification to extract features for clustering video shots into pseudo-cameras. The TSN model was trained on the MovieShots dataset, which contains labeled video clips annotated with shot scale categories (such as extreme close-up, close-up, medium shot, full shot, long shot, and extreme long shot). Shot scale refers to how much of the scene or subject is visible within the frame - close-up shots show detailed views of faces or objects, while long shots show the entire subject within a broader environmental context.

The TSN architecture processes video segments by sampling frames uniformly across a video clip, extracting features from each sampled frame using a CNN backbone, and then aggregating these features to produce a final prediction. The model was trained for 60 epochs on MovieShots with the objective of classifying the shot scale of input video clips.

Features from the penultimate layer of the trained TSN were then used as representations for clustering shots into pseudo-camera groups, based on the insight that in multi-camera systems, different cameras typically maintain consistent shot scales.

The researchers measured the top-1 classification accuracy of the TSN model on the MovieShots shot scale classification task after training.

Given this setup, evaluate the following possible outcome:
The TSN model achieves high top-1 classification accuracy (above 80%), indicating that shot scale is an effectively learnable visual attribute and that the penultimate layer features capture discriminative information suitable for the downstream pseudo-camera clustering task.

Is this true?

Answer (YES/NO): YES